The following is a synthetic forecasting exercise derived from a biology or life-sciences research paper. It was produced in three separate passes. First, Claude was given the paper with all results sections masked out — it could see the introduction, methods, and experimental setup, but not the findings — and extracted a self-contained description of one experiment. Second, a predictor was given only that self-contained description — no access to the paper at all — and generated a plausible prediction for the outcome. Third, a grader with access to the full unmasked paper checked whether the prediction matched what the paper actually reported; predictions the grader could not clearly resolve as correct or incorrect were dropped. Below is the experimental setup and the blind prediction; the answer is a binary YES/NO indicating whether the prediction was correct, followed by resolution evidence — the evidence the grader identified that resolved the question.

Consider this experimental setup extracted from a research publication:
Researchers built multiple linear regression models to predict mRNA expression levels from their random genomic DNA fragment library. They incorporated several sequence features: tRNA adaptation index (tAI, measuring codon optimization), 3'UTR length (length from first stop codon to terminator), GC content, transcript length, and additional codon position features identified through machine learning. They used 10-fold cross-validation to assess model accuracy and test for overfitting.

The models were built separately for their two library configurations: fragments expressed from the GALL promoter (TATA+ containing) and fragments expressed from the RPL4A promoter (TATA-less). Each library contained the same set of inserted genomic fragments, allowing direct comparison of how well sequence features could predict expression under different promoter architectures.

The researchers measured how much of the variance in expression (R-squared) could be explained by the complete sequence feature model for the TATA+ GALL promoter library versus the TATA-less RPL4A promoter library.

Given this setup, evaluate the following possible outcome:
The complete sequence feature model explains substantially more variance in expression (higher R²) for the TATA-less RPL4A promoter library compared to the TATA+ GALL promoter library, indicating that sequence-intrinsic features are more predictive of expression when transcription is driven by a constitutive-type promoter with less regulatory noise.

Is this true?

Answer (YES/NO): YES